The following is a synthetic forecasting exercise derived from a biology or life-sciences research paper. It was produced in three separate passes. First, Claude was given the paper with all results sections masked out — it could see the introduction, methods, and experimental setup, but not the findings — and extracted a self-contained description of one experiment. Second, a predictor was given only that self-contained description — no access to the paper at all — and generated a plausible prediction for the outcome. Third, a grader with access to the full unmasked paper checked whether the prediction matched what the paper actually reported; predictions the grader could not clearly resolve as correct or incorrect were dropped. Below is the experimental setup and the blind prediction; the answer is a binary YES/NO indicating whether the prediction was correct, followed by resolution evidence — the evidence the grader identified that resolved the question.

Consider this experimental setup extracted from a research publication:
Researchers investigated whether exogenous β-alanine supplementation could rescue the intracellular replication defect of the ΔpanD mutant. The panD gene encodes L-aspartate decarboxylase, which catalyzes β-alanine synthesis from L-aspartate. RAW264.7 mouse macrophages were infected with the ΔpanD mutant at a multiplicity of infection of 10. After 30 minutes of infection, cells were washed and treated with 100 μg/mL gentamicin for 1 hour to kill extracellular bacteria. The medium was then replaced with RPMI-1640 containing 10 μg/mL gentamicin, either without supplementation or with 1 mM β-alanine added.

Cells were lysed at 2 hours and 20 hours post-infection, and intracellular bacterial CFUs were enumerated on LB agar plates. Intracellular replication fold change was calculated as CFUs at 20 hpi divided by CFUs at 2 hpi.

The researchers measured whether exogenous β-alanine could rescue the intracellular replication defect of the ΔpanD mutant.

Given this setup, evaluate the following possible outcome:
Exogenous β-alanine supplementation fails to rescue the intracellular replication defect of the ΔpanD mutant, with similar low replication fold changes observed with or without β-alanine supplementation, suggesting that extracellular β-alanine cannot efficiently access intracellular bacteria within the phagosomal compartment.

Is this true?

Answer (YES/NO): NO